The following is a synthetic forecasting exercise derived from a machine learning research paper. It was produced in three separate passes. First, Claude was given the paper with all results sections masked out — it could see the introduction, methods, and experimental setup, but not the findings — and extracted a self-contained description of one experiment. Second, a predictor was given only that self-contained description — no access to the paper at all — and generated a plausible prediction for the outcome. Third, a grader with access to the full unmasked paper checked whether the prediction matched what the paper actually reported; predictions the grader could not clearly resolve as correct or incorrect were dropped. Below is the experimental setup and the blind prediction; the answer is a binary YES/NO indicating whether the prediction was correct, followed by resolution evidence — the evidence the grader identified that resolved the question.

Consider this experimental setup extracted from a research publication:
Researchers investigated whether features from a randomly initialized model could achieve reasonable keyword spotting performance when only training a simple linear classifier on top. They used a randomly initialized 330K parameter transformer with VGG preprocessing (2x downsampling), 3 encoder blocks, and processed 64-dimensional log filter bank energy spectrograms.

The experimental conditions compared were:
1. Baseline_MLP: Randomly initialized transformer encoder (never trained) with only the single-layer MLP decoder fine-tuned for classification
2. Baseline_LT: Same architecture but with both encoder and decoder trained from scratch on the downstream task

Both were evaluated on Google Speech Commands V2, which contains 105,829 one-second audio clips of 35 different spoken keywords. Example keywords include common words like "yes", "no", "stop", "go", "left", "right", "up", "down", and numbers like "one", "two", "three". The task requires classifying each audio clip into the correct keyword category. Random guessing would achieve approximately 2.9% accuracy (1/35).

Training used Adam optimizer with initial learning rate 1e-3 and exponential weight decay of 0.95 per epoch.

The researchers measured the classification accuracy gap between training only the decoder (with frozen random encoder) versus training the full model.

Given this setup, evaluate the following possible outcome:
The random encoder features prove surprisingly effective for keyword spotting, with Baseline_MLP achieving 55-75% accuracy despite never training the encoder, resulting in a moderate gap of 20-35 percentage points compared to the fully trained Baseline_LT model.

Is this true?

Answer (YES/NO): NO